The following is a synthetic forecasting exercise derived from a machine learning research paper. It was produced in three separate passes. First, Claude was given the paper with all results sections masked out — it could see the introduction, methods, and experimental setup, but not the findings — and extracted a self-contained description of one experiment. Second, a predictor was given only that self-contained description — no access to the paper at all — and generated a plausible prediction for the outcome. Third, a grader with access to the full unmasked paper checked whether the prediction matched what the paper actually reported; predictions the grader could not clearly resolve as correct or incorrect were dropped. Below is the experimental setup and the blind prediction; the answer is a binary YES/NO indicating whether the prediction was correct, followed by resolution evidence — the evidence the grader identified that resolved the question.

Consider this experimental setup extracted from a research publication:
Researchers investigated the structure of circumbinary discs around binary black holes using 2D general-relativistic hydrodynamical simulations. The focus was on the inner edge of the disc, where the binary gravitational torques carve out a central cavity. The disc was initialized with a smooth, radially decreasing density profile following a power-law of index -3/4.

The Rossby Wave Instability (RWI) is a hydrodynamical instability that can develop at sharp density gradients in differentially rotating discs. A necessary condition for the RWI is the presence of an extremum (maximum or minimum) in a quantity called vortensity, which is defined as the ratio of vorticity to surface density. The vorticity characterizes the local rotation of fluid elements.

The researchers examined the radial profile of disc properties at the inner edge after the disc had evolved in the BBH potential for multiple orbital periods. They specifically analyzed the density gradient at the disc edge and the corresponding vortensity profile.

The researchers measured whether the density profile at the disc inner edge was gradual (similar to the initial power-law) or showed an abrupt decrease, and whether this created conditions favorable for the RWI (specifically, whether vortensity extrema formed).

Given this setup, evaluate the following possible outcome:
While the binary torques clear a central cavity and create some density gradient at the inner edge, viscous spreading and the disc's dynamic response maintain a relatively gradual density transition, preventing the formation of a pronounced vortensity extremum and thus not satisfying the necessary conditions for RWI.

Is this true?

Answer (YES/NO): NO